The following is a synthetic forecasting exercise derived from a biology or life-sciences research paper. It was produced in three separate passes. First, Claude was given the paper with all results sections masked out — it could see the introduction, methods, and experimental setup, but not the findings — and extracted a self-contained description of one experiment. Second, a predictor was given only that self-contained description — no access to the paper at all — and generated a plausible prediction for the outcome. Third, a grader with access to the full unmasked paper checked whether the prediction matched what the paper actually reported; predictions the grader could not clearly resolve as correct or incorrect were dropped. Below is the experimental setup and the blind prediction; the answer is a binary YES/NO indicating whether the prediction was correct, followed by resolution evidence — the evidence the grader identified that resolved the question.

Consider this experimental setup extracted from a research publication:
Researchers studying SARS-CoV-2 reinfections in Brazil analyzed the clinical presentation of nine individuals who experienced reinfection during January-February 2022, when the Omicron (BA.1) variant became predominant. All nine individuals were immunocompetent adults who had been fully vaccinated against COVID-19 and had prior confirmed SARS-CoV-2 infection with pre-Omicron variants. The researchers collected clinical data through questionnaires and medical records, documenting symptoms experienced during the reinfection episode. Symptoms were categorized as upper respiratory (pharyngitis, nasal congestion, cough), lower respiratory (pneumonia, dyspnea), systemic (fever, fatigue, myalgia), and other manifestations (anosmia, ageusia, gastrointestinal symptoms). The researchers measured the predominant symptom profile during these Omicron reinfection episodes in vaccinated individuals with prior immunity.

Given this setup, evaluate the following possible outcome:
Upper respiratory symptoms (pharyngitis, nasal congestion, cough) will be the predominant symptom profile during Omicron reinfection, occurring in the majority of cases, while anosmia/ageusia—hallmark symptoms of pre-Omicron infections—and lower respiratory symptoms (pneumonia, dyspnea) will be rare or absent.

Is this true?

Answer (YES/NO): YES